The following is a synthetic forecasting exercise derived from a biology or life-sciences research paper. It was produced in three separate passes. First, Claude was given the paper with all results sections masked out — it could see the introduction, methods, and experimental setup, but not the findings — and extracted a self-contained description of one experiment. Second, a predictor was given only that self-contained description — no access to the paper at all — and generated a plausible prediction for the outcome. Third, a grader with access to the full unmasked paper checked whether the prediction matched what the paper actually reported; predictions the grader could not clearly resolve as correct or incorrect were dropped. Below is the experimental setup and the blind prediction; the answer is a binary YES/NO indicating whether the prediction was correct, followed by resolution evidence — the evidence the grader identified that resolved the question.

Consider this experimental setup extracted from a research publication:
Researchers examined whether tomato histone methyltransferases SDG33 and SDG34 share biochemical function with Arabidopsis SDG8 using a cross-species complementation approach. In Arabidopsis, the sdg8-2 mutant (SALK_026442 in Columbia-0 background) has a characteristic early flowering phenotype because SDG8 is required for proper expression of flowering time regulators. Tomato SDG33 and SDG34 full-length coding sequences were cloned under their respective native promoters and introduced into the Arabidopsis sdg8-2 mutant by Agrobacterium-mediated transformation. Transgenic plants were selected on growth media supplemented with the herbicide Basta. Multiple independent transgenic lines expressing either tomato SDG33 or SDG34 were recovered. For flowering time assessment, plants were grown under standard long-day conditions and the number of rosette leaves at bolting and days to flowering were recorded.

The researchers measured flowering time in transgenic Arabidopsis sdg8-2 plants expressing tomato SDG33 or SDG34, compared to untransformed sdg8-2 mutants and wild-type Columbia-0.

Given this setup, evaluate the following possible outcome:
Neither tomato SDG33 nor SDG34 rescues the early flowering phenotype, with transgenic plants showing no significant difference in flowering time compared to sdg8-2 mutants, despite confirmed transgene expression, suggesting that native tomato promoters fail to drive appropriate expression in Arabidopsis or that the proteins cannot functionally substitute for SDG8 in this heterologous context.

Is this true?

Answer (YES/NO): NO